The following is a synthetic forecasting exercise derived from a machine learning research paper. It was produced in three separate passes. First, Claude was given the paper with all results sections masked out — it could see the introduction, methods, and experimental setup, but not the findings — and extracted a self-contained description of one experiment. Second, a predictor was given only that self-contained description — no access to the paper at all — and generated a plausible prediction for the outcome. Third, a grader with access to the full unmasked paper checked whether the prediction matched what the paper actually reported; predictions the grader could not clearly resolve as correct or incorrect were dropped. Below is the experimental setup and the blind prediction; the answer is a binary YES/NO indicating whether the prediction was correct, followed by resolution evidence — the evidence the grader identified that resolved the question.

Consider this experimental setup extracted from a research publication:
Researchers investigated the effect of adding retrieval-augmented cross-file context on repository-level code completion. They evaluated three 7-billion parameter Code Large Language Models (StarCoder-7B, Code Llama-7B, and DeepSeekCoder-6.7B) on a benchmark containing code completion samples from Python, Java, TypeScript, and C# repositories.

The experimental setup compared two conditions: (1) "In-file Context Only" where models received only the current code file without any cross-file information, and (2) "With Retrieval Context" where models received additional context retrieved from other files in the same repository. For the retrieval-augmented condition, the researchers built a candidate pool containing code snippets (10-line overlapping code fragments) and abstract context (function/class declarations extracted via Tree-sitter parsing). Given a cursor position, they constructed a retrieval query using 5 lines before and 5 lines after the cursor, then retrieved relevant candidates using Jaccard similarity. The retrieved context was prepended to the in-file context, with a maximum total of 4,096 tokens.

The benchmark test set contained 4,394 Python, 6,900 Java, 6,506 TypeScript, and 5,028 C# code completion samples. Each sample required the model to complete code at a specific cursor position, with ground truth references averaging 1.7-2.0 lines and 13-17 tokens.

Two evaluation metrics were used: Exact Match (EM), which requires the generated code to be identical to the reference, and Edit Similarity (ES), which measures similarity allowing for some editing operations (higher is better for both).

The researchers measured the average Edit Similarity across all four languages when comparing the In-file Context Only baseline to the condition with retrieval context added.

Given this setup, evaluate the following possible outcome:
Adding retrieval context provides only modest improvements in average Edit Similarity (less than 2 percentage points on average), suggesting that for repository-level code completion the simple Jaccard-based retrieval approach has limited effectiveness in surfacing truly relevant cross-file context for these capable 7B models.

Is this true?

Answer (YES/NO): NO